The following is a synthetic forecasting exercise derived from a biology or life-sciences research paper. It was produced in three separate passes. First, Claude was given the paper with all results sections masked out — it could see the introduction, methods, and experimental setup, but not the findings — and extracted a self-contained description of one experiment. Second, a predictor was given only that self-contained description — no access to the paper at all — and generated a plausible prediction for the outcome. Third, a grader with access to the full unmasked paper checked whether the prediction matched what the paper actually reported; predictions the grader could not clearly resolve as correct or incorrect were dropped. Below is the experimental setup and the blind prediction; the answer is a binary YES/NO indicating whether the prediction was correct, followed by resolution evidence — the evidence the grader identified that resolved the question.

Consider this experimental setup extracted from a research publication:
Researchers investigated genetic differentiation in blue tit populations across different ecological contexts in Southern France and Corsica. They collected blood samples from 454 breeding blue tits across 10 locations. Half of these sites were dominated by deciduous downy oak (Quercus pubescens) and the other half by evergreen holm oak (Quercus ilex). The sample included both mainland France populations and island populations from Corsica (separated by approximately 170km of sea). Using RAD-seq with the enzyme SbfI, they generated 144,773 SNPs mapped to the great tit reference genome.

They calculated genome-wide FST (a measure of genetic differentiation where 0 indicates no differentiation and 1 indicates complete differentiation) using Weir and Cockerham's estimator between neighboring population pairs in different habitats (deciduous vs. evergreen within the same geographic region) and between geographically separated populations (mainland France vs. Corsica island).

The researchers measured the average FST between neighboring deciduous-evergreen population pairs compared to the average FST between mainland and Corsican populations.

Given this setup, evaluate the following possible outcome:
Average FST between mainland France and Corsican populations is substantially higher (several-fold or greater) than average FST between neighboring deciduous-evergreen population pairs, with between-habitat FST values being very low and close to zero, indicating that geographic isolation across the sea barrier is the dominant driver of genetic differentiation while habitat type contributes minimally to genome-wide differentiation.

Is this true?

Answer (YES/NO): YES